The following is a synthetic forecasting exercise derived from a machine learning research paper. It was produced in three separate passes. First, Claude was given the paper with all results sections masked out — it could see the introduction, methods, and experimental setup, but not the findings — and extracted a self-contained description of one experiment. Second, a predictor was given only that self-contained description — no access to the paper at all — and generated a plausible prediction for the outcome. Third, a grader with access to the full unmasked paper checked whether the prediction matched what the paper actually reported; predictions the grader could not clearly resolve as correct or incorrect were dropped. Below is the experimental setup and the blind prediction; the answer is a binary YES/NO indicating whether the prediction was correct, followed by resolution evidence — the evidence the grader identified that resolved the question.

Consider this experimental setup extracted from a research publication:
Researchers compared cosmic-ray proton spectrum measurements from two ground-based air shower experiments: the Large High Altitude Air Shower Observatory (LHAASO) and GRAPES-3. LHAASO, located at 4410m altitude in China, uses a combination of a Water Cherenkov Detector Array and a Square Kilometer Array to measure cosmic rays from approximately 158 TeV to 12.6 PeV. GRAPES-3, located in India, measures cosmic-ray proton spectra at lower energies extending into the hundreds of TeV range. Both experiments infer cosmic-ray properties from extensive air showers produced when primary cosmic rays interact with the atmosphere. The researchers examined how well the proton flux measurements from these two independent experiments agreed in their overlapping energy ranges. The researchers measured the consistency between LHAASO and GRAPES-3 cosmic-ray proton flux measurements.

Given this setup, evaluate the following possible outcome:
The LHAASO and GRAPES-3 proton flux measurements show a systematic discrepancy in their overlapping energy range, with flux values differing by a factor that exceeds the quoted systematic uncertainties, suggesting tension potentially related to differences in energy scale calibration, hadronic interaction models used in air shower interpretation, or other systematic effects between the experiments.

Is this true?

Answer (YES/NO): YES